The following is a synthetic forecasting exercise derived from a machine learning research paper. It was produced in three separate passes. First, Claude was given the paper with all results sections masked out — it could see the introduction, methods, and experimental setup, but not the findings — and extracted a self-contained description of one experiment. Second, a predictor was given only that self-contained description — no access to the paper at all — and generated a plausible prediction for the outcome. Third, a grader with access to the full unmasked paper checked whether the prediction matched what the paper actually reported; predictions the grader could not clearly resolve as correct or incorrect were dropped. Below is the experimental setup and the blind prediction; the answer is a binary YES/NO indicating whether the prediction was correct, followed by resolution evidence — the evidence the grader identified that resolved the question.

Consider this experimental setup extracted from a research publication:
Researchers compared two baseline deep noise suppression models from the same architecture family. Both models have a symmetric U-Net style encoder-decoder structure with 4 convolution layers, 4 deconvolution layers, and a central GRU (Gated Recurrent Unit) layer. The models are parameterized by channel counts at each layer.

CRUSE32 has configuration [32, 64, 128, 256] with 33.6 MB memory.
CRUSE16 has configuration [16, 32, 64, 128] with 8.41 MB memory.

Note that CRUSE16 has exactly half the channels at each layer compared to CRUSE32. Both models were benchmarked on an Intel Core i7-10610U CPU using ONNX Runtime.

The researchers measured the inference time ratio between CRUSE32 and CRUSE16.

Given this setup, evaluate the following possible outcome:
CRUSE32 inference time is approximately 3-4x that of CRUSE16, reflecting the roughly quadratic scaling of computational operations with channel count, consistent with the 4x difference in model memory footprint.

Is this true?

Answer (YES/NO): NO